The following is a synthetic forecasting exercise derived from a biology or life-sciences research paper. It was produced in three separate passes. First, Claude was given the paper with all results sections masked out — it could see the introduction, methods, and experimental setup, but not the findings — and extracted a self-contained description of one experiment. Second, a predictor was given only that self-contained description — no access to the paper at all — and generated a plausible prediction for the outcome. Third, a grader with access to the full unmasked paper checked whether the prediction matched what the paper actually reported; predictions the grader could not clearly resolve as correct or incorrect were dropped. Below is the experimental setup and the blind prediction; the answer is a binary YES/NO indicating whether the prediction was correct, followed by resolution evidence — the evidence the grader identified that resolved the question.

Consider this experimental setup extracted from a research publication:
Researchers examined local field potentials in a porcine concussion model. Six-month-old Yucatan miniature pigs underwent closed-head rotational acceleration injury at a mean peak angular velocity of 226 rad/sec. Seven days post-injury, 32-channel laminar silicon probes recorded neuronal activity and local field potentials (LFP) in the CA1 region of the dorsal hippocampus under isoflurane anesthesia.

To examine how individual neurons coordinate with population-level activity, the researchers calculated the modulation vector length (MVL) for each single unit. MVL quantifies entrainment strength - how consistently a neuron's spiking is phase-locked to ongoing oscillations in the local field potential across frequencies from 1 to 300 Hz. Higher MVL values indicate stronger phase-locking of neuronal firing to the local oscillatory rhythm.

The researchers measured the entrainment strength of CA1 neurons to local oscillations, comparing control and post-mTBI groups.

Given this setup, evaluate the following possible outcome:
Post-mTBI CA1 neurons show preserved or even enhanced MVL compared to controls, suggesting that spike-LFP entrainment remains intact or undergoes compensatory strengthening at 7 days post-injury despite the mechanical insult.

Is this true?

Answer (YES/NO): NO